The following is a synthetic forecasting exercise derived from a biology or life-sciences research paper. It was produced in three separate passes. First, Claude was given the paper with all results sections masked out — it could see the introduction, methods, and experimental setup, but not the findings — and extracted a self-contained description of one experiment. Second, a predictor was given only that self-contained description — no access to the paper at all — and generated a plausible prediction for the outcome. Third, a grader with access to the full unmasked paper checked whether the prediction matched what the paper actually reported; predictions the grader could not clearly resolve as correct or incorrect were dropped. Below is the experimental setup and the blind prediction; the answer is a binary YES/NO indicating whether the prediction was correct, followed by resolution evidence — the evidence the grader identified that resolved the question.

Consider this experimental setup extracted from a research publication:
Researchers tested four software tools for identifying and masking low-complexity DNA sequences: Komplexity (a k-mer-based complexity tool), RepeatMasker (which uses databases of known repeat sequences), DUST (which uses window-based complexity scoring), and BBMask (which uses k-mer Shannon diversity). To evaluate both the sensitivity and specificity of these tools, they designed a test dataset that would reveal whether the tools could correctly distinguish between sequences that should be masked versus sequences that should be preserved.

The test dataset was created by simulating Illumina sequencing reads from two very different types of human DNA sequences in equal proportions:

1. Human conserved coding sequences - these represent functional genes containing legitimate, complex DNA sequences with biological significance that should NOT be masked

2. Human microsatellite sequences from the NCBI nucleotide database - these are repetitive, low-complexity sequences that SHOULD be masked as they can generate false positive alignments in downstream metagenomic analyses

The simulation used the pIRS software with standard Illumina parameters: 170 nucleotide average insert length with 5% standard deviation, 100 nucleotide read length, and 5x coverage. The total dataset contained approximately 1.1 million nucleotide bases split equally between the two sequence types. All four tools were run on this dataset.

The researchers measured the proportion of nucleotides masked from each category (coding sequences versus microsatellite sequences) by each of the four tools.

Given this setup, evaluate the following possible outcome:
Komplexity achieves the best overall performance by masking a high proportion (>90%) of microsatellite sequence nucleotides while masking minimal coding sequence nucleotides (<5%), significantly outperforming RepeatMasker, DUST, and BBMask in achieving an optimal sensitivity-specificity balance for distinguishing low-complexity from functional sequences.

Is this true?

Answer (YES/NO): NO